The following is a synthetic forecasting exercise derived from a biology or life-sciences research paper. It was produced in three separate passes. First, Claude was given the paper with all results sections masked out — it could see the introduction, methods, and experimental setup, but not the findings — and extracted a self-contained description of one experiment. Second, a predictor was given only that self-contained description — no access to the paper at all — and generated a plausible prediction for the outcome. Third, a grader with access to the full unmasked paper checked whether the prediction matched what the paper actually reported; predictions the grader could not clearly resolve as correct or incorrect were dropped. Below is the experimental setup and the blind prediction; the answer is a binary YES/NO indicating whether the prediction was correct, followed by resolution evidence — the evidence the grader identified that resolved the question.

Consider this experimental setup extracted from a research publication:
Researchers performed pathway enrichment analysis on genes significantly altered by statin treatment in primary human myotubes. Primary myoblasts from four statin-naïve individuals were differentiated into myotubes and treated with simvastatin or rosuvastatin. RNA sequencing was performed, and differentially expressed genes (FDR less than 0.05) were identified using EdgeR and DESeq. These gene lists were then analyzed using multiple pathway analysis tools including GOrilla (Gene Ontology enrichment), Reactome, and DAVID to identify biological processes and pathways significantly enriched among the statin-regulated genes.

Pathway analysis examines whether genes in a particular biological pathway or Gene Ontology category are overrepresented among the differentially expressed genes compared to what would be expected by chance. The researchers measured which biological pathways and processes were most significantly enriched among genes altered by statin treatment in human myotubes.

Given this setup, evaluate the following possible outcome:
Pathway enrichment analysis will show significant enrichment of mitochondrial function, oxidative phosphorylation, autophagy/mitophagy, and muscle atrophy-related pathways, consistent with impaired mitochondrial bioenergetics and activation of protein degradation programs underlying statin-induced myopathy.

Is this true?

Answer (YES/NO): NO